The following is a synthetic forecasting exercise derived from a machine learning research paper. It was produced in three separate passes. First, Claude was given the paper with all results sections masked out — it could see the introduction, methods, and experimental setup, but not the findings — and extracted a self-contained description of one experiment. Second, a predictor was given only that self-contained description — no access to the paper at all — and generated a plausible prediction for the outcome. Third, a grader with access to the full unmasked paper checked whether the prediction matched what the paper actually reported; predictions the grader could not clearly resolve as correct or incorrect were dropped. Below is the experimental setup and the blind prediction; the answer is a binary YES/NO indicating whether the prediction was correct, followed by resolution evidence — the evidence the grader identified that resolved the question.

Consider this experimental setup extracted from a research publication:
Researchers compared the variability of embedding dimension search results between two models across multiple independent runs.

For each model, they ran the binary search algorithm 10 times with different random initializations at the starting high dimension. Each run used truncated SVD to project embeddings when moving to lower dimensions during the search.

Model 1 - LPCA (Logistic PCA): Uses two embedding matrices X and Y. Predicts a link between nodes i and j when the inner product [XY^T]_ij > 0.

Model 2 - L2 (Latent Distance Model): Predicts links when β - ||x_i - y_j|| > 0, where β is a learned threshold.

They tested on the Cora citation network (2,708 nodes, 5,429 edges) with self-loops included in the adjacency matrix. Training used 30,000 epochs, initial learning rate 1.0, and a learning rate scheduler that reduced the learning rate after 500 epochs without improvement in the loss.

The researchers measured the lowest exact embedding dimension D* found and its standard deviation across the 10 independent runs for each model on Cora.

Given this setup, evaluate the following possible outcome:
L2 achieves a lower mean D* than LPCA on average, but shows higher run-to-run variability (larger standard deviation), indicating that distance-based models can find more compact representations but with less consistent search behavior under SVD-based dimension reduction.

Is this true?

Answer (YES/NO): YES